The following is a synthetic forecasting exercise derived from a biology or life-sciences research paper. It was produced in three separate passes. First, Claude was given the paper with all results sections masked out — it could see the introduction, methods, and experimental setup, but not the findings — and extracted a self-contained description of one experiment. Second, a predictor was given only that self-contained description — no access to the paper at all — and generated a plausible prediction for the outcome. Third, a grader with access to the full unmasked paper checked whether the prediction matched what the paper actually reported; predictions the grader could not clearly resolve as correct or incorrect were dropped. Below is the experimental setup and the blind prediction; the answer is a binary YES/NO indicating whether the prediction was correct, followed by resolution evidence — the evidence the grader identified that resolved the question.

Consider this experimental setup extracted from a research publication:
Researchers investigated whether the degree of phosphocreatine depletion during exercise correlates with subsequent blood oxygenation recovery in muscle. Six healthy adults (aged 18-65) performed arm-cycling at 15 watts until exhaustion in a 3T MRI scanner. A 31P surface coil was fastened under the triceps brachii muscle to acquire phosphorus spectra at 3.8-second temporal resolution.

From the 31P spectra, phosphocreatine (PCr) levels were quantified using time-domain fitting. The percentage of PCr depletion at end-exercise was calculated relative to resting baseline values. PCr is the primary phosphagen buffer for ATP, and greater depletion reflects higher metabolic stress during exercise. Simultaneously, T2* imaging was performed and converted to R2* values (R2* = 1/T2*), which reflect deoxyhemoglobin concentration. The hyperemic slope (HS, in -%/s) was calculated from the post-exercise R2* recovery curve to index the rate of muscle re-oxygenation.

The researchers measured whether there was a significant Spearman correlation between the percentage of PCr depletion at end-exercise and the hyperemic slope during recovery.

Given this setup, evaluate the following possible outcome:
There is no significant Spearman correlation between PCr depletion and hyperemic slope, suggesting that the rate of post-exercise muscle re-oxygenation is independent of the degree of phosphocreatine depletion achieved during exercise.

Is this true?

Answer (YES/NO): YES